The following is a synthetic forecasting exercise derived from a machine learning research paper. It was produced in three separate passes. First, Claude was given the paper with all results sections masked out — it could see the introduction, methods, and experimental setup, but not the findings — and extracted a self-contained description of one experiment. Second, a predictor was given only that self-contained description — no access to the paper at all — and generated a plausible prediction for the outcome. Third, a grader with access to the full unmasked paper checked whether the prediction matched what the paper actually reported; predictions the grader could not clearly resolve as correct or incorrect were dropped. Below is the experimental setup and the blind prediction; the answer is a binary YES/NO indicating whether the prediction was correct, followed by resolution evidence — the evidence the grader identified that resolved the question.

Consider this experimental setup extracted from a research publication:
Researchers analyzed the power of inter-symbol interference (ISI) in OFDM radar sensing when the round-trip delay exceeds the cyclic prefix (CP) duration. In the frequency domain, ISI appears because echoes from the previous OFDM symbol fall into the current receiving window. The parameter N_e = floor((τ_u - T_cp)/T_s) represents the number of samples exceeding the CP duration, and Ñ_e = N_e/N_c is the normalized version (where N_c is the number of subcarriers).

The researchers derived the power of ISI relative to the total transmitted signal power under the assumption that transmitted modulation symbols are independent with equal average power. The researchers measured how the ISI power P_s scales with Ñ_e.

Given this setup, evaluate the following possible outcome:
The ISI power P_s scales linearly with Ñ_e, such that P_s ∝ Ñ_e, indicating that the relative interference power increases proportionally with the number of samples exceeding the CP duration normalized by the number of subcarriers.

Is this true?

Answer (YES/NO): YES